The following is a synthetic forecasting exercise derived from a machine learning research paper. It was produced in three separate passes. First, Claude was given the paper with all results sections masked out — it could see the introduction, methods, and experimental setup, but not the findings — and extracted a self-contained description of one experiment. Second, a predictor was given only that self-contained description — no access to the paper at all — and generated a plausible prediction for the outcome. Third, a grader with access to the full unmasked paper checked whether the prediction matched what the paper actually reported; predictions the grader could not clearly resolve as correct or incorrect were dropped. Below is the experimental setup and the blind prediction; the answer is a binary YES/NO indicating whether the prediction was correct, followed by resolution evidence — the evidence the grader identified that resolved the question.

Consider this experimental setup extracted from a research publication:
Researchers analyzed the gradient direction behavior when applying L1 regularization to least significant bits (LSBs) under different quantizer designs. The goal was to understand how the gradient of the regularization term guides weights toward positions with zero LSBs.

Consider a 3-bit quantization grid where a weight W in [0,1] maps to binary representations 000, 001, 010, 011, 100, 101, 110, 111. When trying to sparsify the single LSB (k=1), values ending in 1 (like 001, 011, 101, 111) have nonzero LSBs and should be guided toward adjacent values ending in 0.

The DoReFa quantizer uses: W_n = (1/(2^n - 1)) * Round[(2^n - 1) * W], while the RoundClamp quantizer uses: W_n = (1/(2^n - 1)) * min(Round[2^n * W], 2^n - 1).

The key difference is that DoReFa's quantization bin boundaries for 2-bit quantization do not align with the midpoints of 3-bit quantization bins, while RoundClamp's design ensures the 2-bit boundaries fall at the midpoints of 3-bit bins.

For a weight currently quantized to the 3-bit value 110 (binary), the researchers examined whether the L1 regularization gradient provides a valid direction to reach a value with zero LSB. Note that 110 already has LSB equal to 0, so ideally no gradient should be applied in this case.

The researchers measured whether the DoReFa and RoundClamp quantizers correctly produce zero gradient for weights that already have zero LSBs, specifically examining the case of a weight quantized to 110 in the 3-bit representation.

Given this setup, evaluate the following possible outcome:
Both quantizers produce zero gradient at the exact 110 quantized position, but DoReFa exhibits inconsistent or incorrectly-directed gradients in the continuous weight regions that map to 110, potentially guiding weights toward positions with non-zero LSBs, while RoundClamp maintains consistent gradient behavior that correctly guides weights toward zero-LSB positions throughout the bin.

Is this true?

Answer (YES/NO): NO